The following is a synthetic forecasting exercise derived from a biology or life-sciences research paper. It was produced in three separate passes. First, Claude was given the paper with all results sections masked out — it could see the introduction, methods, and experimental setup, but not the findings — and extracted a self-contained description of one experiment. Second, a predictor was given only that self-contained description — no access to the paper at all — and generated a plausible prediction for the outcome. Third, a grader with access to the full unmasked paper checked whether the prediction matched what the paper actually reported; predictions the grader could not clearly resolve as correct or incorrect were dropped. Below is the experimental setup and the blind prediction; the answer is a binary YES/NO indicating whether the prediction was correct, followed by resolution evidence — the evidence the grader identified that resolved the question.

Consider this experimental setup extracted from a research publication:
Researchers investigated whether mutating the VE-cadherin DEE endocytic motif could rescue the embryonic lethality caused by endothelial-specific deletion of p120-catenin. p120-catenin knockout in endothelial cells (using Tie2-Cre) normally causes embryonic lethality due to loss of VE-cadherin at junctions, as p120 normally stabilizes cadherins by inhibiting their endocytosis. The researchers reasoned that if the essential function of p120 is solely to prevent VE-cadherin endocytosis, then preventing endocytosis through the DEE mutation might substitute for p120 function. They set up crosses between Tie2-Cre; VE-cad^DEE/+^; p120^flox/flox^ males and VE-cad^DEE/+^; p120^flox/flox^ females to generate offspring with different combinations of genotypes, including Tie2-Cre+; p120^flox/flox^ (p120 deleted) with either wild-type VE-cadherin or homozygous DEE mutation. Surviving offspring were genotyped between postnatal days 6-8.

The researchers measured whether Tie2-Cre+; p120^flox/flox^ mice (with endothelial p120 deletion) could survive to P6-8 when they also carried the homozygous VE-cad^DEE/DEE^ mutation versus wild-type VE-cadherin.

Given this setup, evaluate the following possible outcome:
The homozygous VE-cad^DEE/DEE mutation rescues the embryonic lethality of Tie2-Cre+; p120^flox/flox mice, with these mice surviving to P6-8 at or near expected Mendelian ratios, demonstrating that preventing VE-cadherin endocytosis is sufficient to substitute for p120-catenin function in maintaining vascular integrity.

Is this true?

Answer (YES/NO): YES